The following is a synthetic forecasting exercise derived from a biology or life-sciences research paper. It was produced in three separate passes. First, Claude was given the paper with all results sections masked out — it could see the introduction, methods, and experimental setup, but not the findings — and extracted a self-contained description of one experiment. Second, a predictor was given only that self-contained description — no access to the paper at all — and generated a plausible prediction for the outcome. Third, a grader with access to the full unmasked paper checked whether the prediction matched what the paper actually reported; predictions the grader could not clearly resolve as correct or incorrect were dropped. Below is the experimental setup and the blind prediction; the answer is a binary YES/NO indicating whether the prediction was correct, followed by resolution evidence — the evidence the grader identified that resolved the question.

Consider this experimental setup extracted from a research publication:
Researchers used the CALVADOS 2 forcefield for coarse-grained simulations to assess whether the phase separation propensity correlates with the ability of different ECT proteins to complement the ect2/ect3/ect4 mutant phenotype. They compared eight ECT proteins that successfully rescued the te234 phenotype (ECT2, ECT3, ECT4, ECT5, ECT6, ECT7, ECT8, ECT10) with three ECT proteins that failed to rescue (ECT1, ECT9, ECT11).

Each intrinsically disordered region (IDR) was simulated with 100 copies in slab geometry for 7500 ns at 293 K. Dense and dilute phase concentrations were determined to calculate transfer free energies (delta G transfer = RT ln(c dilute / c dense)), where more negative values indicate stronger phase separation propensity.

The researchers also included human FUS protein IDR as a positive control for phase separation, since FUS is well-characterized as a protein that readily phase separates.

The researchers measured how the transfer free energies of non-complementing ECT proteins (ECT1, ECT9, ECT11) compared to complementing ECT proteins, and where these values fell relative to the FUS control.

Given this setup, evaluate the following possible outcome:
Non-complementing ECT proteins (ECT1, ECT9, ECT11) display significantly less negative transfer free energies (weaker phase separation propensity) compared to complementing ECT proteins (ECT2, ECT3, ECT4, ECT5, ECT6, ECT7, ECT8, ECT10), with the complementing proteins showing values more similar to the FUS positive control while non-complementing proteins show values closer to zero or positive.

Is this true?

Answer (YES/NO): NO